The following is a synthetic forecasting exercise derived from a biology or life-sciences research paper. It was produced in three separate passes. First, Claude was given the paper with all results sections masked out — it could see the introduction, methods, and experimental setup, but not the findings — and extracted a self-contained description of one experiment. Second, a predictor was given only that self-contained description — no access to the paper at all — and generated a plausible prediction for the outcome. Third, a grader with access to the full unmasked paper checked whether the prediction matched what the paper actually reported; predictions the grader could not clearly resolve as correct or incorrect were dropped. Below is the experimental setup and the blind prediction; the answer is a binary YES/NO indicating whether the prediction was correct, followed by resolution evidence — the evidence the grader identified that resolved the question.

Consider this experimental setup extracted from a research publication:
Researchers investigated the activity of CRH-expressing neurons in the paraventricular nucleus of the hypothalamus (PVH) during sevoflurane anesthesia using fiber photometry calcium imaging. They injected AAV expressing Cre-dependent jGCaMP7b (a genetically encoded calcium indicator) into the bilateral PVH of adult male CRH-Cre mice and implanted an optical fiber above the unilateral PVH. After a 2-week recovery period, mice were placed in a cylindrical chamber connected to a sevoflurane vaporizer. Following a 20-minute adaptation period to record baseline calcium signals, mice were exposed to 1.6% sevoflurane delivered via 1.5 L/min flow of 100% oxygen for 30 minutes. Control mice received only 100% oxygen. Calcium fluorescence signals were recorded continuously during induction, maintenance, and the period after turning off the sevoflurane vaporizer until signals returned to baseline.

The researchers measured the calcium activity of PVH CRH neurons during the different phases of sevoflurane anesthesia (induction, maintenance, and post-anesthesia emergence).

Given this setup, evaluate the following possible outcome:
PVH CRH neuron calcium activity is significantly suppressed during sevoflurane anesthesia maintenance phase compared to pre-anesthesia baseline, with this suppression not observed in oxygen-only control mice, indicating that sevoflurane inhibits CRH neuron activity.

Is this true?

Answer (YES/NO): YES